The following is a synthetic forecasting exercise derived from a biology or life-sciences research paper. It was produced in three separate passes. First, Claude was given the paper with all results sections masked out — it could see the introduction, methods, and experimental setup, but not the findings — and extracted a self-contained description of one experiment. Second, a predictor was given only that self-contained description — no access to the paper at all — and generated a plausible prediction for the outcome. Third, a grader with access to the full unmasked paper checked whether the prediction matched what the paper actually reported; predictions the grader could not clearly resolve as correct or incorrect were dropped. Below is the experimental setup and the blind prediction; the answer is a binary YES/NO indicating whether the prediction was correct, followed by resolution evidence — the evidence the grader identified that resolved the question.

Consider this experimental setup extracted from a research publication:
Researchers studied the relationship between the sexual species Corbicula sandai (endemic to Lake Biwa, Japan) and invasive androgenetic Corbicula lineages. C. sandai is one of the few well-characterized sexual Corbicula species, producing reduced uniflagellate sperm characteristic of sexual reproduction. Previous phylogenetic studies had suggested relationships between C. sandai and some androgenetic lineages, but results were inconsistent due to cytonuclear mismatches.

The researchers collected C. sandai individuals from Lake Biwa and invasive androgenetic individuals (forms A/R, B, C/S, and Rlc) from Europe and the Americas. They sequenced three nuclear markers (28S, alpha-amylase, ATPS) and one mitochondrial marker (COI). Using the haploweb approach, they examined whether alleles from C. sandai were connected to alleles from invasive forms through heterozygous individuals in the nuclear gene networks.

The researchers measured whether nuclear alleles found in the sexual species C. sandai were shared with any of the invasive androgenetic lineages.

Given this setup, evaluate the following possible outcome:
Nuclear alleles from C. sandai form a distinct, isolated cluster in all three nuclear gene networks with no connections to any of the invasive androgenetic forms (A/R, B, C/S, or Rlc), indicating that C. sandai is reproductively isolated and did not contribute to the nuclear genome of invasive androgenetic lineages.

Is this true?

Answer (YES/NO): NO